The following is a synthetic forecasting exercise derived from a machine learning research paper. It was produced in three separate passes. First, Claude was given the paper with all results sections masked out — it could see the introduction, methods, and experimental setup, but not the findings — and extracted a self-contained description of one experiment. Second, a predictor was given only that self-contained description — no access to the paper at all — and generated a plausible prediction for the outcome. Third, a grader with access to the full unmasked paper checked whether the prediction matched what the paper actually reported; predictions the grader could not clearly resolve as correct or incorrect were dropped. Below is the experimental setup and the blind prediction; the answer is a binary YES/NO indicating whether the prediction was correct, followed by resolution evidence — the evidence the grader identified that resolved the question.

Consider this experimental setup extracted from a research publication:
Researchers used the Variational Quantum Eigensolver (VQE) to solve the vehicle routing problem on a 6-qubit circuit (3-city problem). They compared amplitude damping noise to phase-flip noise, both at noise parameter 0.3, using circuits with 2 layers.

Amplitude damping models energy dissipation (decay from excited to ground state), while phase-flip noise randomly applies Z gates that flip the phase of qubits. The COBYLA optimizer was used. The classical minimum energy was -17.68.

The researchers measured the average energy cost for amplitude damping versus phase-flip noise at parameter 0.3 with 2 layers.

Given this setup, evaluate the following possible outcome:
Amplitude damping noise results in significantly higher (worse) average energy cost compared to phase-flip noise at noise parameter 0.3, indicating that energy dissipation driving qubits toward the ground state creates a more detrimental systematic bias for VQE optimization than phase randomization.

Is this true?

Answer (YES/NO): NO